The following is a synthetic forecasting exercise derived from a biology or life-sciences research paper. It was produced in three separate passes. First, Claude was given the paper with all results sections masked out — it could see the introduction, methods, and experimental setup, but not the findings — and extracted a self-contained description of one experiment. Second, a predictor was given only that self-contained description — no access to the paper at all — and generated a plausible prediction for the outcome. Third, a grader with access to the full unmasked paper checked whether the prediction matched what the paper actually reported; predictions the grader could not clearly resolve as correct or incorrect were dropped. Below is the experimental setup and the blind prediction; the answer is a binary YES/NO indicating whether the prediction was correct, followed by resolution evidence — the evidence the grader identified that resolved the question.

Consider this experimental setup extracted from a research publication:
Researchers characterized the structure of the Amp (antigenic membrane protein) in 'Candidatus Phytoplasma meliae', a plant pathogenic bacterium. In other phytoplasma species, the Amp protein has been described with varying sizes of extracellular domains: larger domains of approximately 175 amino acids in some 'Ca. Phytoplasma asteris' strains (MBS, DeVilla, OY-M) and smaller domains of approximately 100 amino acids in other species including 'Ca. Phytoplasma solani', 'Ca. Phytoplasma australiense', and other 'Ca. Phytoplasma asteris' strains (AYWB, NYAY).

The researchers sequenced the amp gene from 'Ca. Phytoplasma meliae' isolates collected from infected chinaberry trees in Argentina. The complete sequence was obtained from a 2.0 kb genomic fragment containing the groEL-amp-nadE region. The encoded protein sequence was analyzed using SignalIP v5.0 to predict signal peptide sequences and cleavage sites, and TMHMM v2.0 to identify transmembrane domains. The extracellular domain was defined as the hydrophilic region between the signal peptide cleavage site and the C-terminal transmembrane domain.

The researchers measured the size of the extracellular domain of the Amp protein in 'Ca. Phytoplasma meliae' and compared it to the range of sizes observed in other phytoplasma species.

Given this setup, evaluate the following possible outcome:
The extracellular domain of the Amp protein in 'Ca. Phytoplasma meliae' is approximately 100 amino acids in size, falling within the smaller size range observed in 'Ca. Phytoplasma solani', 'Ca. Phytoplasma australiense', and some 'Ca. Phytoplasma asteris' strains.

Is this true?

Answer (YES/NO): YES